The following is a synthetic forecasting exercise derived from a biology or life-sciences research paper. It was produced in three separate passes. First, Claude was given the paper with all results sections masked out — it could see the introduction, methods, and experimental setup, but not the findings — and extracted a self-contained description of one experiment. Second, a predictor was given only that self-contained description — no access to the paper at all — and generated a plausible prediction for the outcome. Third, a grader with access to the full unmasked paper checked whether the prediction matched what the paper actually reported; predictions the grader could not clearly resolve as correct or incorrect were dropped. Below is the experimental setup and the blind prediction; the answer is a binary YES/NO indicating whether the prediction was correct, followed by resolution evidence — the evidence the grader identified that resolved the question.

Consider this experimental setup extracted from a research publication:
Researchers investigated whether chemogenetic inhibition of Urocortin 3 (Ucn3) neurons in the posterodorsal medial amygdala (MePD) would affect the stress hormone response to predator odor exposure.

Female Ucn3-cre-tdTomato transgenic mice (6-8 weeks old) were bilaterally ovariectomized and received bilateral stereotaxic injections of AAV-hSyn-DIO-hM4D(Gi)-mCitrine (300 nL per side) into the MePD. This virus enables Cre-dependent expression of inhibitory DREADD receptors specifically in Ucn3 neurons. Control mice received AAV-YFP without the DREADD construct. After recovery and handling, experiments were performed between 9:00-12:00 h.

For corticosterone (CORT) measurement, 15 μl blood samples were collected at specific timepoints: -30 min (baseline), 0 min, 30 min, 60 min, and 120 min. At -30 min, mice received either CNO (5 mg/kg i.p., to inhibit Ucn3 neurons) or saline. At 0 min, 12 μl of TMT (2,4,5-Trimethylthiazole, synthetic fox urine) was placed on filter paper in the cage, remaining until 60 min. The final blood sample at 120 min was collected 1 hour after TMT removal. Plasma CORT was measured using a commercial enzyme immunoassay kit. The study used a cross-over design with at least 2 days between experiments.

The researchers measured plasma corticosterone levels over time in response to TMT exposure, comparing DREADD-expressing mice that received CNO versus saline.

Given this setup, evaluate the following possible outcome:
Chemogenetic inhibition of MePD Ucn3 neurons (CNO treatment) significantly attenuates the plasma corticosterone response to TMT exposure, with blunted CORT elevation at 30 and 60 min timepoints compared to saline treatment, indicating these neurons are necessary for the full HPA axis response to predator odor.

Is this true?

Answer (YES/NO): NO